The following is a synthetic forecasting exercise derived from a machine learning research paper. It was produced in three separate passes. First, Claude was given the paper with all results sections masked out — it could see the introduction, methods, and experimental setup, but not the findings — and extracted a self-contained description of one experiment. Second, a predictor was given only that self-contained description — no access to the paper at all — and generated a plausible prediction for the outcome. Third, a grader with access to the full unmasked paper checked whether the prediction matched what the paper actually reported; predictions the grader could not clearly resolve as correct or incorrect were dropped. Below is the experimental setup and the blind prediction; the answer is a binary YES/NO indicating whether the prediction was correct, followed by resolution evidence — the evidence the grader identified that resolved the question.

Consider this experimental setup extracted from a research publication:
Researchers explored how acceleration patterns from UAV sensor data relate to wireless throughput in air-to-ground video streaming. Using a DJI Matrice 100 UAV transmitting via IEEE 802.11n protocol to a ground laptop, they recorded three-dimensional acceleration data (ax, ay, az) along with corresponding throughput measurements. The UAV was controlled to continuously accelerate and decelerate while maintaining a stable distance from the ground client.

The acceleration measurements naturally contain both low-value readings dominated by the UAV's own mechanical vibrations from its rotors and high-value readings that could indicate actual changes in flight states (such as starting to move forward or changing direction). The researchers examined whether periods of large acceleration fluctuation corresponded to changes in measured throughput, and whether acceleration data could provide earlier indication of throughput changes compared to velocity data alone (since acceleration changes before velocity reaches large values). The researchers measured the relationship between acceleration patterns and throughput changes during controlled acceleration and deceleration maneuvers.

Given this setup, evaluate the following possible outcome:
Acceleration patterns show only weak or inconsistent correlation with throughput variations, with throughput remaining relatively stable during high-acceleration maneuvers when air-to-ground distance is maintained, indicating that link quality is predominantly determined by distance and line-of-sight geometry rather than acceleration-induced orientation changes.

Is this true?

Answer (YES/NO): NO